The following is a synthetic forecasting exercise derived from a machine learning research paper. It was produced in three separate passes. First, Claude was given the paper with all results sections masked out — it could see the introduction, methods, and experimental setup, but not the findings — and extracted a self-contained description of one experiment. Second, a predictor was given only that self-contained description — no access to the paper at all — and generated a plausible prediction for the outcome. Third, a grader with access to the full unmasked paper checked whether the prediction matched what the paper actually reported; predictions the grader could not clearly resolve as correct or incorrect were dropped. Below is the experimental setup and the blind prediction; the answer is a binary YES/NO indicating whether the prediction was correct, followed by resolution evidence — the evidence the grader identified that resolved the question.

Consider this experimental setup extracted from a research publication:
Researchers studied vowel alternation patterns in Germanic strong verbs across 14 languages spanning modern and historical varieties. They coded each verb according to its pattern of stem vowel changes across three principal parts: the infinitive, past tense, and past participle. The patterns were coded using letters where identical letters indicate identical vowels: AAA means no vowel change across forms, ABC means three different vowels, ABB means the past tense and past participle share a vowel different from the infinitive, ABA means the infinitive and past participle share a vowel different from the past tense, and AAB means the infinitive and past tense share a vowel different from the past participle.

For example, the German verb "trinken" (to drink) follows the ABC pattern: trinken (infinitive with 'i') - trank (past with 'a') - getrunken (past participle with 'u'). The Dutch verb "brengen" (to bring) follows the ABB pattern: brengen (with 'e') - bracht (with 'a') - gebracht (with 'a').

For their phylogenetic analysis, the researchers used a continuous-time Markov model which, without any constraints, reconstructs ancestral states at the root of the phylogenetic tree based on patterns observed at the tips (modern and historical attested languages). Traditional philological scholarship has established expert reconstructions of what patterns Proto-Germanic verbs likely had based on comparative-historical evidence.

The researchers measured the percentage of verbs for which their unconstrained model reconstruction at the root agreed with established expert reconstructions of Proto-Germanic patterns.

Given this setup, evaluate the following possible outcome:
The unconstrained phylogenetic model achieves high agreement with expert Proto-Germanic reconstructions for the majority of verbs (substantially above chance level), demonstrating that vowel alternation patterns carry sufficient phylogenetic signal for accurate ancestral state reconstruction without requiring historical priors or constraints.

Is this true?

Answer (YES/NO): YES